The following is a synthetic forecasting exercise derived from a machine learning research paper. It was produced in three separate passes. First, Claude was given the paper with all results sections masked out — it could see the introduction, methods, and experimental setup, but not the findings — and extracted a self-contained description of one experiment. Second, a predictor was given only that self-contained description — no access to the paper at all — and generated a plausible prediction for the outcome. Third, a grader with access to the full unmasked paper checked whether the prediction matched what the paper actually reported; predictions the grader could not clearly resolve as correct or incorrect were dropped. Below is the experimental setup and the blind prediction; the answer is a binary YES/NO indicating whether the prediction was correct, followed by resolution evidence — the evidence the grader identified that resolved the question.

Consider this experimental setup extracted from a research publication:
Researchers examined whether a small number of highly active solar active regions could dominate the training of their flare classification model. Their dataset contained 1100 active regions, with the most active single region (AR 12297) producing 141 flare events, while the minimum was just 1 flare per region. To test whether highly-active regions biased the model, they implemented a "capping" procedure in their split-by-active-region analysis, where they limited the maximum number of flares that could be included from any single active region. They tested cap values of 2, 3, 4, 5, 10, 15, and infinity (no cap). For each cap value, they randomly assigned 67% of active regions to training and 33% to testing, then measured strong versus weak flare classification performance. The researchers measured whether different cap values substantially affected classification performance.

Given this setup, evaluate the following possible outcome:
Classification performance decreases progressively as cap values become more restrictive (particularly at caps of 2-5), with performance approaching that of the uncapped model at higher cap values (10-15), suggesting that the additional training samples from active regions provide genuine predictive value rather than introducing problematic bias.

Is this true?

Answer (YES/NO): NO